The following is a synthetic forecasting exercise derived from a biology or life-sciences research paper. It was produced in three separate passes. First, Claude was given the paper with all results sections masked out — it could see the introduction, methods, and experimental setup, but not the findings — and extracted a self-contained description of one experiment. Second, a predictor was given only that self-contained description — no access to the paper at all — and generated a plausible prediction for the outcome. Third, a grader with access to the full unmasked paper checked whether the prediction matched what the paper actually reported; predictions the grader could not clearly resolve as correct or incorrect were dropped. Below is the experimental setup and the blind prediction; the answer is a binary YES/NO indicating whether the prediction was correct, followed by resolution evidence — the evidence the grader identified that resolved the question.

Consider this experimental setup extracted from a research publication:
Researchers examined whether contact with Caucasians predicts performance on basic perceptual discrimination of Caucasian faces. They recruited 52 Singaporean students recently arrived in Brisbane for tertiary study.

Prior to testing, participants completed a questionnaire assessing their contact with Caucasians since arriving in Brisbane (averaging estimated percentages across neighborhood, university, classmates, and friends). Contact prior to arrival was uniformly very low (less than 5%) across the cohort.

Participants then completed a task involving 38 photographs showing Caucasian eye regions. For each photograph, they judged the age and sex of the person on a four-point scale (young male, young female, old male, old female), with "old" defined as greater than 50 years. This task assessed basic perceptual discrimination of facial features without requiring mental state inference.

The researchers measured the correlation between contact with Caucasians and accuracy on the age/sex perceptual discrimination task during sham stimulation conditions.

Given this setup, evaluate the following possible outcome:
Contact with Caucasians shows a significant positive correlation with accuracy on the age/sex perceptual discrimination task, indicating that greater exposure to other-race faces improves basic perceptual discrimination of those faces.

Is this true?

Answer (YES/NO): NO